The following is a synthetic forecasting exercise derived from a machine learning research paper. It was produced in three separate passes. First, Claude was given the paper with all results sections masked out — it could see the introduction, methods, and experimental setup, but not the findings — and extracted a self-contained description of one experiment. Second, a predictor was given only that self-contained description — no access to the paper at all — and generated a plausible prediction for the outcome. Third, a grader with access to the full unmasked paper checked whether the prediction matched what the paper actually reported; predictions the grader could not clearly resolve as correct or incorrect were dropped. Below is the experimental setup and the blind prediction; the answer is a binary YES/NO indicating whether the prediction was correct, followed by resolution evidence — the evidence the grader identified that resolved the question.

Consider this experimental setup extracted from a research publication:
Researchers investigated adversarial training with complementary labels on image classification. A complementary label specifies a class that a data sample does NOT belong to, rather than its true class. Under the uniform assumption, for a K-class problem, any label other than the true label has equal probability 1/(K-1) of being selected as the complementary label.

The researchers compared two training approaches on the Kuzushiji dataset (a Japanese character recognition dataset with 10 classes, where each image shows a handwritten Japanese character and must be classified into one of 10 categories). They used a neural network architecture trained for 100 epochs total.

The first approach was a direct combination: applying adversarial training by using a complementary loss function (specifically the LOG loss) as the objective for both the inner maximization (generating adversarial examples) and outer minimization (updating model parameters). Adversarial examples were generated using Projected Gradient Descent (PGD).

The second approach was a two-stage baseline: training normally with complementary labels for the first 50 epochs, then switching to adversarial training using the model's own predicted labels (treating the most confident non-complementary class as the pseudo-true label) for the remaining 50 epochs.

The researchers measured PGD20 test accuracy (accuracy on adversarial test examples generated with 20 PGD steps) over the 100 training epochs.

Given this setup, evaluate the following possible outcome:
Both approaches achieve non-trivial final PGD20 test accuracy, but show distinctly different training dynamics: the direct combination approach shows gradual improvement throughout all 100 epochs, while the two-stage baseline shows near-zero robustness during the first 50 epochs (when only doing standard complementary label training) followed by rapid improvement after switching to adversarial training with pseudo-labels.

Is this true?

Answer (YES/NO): NO